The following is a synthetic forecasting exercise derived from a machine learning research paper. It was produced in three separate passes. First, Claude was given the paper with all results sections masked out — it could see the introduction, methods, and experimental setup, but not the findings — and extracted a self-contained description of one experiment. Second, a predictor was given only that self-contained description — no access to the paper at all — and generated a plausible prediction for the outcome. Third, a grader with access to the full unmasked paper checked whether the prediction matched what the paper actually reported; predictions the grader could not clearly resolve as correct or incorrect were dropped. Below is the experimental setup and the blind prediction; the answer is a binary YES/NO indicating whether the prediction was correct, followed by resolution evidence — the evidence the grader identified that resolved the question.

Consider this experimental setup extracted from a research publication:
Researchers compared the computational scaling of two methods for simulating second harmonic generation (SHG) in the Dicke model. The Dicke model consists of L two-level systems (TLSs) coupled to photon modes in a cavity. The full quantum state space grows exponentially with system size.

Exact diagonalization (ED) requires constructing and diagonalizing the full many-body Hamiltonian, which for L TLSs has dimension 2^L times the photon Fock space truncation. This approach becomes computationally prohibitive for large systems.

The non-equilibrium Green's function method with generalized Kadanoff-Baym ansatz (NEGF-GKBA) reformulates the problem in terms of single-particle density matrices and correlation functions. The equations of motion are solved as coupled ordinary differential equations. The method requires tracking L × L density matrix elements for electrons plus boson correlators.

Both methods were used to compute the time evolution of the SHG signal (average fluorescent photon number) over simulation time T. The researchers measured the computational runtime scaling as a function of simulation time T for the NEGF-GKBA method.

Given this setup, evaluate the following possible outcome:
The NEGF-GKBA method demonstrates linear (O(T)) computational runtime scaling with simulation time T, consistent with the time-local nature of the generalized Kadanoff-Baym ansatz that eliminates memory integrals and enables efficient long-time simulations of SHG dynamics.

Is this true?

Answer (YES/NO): YES